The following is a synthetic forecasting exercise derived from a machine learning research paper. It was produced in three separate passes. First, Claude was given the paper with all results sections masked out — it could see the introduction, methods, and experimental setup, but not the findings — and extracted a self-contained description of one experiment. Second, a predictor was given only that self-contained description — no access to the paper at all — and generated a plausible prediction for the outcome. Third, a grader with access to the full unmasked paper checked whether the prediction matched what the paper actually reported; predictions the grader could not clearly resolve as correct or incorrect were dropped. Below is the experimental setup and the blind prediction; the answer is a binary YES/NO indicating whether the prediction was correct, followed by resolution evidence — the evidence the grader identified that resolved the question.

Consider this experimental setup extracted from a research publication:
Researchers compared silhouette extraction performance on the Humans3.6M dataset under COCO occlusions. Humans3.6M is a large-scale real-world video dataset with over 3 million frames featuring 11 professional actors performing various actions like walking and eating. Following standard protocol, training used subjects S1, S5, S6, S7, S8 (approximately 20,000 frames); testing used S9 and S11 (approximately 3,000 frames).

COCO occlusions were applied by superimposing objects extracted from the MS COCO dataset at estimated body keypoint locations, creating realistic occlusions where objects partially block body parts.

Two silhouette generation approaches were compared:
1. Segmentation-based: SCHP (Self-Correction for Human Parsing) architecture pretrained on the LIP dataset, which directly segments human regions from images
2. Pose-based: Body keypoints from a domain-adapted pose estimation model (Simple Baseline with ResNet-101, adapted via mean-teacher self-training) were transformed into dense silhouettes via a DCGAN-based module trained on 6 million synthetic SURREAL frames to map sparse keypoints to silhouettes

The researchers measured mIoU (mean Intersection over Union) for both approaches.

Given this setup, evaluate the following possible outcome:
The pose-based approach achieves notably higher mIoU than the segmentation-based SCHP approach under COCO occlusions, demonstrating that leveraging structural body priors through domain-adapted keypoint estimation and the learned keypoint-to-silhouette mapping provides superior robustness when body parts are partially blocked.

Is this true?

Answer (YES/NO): NO